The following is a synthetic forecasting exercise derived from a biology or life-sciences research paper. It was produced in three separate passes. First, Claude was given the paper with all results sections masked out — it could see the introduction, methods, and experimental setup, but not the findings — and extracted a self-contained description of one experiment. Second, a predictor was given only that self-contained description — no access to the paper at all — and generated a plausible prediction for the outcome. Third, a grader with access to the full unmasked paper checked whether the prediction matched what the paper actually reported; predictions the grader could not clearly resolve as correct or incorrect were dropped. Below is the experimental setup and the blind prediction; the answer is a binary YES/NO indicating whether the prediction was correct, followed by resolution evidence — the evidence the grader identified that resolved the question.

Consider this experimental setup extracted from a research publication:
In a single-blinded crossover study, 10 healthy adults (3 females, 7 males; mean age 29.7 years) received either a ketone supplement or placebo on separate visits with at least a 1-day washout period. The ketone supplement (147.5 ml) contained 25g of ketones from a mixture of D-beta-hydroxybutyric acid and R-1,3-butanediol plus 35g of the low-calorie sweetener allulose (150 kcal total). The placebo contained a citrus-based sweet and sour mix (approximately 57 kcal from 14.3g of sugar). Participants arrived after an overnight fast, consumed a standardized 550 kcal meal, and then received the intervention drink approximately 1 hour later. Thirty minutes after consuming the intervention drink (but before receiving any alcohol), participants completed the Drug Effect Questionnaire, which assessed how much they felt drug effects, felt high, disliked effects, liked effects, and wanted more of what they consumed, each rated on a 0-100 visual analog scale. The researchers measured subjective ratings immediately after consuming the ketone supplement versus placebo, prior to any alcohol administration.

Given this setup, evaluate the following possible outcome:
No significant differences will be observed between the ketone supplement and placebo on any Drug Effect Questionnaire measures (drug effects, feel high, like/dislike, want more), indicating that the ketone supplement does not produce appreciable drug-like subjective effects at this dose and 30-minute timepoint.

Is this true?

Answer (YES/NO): NO